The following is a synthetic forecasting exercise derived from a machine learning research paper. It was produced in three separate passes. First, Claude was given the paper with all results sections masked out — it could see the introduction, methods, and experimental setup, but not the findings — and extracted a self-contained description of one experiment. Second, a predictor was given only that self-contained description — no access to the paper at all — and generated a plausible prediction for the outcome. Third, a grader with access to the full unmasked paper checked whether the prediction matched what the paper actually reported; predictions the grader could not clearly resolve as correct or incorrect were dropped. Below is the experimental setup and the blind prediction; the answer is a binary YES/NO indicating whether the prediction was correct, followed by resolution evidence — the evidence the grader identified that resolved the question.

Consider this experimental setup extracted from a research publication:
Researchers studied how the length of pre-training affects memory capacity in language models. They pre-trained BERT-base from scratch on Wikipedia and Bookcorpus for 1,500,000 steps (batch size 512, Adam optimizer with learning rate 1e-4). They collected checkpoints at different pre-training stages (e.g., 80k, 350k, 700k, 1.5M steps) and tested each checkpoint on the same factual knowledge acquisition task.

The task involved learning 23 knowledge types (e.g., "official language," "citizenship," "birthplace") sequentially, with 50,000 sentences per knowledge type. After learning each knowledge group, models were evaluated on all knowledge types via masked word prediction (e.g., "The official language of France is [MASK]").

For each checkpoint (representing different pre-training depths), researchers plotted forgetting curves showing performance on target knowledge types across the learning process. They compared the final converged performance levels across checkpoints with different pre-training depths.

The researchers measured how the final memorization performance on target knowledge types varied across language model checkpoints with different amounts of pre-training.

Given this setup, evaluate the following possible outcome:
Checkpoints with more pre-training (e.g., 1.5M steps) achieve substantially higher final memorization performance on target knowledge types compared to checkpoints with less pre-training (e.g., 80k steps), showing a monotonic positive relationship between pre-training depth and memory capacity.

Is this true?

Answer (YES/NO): YES